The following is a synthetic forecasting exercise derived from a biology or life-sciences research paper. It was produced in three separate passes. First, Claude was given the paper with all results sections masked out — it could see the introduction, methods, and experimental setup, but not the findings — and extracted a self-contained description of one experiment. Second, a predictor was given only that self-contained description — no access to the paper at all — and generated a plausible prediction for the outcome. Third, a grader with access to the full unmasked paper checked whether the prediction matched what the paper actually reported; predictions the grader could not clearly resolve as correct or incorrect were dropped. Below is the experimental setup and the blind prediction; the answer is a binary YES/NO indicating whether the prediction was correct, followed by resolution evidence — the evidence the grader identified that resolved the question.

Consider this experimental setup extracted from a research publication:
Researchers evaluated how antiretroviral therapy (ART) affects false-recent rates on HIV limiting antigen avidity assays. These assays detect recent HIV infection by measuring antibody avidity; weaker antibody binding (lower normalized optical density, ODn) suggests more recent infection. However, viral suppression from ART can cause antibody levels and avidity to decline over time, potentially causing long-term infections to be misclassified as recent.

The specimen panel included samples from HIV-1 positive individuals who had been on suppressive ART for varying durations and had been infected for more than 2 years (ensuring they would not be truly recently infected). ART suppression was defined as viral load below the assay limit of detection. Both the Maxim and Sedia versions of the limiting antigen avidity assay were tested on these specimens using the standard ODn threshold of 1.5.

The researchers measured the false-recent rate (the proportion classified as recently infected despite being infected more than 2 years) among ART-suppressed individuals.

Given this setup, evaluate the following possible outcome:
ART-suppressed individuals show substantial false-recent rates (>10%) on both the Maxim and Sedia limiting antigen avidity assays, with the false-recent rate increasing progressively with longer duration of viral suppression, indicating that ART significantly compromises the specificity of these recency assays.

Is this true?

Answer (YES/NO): NO